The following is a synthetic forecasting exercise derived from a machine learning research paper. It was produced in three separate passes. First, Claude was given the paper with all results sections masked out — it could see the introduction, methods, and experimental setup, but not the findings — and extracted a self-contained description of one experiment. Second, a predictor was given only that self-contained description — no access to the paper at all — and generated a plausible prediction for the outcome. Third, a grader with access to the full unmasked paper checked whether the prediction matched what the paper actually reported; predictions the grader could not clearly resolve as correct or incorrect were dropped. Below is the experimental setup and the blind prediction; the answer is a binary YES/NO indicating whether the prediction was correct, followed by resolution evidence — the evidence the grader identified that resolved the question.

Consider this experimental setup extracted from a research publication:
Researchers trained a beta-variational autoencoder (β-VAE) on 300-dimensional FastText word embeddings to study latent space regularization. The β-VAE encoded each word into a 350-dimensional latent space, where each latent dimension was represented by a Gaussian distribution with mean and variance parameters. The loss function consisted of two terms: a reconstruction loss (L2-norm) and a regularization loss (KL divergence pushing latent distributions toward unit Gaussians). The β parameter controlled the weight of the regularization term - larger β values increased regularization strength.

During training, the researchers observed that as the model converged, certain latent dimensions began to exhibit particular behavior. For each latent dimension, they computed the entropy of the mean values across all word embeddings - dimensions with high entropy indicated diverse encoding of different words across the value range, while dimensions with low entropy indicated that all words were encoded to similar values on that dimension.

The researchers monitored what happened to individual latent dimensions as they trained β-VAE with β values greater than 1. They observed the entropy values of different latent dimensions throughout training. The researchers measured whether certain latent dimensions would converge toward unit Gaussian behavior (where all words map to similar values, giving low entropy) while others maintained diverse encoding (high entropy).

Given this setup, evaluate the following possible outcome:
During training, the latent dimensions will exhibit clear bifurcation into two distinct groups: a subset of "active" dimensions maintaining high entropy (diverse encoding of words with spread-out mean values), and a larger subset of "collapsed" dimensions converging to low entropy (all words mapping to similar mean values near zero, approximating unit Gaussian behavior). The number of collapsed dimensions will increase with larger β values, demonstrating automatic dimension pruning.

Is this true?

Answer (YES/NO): YES